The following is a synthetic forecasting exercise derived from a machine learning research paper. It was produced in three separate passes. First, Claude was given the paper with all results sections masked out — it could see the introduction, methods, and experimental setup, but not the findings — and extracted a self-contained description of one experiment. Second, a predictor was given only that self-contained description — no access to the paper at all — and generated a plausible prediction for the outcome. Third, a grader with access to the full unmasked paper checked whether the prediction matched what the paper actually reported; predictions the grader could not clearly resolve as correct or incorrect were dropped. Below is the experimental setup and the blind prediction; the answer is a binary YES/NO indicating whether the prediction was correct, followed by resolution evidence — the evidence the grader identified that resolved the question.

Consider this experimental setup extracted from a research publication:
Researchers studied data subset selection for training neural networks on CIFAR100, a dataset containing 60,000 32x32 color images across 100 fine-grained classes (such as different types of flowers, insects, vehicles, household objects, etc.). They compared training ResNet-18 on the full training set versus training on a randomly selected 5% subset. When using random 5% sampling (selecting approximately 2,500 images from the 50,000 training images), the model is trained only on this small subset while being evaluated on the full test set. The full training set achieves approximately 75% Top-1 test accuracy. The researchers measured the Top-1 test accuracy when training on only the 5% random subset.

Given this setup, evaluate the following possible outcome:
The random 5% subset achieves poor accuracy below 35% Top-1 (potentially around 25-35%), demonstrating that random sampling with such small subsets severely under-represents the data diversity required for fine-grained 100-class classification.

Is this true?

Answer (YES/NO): NO